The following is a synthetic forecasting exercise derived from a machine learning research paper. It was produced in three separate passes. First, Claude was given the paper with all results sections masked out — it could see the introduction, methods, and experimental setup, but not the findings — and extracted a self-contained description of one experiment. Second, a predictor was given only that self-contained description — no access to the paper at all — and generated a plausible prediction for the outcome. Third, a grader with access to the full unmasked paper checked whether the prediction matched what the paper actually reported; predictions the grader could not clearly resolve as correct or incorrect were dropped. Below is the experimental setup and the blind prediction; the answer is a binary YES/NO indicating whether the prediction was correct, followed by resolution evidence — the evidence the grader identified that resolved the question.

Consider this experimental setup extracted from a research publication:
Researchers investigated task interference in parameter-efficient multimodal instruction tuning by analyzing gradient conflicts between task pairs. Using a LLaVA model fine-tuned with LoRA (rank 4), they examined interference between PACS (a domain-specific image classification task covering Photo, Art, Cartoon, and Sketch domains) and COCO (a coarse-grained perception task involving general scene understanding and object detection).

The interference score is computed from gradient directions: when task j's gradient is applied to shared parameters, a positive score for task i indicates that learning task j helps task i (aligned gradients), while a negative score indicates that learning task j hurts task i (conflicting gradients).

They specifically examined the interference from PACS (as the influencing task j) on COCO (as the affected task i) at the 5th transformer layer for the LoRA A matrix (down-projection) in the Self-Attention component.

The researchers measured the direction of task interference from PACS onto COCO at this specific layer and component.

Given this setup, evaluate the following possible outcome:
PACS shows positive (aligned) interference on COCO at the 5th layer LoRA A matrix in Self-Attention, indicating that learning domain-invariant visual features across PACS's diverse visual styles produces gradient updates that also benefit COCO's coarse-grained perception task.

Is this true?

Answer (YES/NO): NO